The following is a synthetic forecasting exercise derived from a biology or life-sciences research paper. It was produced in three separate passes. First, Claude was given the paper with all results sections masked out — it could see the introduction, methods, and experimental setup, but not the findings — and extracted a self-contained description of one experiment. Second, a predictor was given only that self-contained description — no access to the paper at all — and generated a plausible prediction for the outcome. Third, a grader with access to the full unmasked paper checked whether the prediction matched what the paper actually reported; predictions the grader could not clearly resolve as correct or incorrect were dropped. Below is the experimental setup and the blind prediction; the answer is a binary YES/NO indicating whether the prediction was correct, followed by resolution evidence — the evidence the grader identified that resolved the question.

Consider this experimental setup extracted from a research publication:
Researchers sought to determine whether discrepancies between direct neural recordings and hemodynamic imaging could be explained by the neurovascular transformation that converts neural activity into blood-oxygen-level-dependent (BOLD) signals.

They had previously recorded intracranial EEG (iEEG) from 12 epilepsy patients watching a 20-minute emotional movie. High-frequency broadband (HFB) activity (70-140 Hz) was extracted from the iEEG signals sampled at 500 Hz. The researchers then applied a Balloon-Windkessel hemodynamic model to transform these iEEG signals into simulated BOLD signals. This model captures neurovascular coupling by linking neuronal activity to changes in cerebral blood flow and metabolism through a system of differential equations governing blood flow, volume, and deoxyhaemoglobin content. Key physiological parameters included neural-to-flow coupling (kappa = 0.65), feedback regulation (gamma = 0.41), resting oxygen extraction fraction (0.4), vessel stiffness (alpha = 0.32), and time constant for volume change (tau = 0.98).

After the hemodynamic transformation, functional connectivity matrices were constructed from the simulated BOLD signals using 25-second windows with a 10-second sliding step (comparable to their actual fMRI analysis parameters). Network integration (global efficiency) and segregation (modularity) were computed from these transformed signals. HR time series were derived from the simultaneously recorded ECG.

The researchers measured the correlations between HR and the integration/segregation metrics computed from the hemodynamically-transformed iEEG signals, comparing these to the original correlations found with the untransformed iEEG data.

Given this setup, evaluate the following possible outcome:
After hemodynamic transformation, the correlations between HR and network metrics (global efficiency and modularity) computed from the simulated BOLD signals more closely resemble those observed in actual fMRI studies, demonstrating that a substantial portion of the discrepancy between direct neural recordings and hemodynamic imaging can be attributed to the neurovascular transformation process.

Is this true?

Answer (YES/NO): NO